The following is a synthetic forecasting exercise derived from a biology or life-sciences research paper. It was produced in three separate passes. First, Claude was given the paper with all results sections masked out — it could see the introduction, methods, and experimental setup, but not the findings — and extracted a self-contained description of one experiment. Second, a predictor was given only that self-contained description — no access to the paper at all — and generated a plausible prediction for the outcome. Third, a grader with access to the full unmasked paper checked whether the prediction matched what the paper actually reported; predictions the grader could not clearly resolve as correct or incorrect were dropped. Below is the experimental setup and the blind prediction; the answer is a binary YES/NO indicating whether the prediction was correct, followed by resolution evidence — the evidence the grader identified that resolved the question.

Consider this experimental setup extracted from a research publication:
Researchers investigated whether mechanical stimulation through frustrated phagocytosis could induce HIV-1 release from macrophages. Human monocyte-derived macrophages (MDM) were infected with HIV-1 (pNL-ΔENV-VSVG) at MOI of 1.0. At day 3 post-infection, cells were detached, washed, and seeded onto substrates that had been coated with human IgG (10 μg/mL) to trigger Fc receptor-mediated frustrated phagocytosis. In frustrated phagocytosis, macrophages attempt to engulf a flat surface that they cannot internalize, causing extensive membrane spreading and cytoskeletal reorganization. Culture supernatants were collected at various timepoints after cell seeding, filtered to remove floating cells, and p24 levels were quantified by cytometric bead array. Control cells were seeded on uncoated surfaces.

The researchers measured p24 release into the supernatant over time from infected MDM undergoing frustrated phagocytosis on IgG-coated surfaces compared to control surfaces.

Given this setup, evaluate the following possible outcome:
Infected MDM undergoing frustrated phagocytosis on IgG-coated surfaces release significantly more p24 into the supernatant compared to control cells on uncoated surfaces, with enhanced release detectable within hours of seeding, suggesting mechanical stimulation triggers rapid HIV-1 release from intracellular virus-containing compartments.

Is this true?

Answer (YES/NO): YES